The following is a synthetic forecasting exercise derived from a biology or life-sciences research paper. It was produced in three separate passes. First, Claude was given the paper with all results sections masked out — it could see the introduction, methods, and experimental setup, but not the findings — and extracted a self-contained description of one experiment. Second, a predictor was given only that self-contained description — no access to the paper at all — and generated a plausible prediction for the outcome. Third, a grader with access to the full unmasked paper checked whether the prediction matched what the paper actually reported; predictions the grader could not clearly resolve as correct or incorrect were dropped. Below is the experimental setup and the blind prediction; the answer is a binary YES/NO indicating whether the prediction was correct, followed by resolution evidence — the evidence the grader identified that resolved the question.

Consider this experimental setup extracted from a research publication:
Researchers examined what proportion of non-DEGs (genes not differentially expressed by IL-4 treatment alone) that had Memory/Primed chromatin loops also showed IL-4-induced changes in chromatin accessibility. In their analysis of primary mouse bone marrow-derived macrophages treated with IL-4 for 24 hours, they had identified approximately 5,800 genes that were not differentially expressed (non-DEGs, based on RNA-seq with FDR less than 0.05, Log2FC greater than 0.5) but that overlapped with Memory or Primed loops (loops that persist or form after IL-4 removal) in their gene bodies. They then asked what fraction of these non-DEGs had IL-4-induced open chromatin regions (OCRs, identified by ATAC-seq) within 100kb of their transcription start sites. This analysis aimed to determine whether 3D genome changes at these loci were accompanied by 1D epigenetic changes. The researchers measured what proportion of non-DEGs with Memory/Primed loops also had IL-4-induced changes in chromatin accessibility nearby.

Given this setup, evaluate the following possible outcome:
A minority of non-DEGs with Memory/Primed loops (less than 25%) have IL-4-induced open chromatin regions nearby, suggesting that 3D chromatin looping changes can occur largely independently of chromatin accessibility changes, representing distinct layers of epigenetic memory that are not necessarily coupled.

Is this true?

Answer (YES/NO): NO